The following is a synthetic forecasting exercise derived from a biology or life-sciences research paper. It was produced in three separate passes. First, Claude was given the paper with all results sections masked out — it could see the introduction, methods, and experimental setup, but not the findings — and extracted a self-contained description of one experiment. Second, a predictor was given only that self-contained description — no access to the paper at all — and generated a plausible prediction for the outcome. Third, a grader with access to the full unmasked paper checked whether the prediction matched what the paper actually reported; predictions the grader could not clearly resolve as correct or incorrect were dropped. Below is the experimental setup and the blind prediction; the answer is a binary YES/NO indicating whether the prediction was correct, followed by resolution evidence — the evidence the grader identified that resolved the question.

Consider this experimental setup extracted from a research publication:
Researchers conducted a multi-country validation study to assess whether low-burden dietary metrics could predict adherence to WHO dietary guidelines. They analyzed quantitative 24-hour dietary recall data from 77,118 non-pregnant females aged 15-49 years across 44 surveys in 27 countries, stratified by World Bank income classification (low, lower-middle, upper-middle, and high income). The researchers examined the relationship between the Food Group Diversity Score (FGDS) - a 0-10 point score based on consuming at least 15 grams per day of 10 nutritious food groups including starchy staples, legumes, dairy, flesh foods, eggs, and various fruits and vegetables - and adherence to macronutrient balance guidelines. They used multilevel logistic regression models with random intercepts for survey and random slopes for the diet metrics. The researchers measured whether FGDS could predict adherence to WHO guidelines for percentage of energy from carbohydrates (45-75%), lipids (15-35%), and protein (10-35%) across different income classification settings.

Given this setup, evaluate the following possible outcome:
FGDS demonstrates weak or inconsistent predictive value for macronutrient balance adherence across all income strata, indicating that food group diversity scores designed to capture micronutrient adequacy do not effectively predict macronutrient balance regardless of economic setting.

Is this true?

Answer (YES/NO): YES